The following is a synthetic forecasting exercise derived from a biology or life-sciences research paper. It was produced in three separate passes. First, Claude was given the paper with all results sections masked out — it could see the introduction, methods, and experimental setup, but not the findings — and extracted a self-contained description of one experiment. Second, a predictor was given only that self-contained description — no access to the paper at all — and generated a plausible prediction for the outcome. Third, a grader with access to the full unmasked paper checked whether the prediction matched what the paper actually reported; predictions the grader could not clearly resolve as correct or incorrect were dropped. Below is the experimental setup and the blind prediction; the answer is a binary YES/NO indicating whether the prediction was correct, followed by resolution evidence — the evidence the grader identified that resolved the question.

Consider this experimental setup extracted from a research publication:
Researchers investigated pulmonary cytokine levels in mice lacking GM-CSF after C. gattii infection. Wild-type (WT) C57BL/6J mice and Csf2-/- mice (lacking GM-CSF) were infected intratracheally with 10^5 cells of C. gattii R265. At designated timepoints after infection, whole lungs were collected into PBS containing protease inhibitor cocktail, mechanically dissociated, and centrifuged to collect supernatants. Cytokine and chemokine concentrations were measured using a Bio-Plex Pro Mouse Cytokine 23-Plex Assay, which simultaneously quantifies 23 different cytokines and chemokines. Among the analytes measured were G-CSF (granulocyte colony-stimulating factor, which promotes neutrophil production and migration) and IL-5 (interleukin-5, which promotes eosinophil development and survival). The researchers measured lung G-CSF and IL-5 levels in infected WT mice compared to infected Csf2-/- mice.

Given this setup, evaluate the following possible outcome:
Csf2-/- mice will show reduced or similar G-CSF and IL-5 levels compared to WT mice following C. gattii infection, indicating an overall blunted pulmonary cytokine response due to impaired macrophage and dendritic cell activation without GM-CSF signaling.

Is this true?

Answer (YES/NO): NO